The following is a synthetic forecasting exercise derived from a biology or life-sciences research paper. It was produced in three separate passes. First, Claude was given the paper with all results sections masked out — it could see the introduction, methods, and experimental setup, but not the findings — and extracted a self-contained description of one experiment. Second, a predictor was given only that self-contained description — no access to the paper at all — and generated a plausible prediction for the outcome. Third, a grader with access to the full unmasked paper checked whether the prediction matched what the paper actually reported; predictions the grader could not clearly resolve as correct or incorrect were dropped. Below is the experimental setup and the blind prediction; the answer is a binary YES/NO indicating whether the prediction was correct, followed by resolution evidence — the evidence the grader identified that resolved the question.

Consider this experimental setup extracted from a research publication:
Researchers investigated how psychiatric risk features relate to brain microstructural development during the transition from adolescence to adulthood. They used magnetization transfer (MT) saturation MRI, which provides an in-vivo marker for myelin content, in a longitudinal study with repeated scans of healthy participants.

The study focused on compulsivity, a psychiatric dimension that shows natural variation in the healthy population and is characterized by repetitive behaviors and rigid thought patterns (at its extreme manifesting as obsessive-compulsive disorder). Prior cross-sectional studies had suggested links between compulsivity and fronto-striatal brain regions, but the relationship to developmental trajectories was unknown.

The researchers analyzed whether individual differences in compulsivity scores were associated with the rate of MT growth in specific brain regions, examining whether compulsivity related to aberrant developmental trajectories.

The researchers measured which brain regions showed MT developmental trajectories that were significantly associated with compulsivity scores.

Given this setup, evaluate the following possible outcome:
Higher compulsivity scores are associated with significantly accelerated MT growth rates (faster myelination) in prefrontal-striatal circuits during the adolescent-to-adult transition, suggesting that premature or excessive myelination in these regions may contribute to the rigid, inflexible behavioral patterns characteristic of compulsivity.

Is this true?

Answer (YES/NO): NO